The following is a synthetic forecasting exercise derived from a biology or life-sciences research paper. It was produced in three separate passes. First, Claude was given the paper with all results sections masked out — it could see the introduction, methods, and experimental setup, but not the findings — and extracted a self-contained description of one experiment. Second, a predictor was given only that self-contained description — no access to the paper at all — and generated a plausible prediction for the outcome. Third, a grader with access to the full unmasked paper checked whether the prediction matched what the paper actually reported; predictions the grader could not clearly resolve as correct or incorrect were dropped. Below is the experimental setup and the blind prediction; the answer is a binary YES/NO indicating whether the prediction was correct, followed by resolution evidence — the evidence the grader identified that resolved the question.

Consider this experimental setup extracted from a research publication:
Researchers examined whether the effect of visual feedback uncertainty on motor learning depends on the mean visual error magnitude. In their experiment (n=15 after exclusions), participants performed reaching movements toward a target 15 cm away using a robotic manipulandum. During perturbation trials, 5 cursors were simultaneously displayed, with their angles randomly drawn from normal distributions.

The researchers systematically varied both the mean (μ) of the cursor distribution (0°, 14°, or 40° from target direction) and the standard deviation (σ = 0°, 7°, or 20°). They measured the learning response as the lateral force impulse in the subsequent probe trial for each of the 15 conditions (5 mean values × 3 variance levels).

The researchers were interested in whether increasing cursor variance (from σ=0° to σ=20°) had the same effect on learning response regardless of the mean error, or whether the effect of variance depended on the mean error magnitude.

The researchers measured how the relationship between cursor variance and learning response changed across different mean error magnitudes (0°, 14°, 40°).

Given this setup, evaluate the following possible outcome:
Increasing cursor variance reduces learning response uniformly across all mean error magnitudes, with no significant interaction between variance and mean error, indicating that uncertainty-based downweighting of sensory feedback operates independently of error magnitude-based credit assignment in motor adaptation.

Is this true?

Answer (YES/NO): NO